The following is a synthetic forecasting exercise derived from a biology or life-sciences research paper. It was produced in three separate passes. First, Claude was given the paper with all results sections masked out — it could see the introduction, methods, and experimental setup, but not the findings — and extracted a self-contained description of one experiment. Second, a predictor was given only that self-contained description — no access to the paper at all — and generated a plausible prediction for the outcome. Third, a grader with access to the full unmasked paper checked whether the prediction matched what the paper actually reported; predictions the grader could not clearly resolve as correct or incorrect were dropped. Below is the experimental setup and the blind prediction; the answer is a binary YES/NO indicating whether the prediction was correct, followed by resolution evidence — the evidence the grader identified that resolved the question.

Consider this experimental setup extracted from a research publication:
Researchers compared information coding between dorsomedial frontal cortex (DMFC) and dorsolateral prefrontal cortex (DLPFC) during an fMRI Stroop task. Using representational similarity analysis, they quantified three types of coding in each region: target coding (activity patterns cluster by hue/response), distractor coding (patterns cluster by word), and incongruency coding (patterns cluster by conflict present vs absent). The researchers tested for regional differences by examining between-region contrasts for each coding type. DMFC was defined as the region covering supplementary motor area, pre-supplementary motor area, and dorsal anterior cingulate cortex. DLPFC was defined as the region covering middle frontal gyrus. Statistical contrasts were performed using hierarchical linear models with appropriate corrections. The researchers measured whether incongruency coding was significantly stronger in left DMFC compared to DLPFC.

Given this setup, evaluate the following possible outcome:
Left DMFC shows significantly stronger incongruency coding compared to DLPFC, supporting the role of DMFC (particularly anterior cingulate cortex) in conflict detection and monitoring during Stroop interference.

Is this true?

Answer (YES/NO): YES